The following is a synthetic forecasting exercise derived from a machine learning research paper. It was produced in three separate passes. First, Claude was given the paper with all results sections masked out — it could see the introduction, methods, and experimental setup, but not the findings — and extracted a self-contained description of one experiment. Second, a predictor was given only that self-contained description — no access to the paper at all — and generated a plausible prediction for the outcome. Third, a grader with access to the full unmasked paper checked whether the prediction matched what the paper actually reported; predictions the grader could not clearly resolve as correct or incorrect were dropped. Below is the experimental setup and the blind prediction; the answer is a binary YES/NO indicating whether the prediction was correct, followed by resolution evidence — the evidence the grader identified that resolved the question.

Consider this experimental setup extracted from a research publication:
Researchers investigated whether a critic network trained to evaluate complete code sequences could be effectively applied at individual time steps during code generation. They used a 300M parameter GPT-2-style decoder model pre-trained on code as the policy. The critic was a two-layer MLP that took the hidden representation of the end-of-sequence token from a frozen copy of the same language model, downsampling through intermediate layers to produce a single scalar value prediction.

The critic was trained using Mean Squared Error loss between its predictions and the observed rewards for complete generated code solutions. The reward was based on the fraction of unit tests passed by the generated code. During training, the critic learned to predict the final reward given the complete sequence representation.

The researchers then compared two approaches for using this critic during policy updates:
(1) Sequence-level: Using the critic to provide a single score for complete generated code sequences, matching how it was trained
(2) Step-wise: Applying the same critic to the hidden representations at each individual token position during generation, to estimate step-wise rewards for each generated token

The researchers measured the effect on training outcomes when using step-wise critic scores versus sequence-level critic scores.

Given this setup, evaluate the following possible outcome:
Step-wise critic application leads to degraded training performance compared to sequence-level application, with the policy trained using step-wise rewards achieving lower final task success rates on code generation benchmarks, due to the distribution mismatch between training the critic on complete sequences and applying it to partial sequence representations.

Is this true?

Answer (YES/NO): YES